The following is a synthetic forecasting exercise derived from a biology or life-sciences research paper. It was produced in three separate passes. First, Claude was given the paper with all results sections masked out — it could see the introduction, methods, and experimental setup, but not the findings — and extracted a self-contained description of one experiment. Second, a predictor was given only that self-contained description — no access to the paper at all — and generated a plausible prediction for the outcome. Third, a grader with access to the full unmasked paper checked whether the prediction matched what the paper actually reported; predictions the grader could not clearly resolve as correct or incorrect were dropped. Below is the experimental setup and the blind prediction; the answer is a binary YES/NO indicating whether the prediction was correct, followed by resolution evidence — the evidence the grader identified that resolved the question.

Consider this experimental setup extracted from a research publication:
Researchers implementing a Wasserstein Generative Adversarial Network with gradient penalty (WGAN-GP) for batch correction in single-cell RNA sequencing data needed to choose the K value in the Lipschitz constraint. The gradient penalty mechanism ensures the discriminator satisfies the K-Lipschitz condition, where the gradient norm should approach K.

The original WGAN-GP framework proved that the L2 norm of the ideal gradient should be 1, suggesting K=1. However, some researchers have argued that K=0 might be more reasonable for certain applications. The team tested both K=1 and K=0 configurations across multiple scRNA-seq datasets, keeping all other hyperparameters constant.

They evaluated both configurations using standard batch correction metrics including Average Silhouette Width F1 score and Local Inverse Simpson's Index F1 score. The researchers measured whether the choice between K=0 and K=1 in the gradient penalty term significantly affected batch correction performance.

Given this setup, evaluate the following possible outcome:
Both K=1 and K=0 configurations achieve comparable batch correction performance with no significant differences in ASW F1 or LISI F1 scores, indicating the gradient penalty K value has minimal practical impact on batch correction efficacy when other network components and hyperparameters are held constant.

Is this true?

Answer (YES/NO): YES